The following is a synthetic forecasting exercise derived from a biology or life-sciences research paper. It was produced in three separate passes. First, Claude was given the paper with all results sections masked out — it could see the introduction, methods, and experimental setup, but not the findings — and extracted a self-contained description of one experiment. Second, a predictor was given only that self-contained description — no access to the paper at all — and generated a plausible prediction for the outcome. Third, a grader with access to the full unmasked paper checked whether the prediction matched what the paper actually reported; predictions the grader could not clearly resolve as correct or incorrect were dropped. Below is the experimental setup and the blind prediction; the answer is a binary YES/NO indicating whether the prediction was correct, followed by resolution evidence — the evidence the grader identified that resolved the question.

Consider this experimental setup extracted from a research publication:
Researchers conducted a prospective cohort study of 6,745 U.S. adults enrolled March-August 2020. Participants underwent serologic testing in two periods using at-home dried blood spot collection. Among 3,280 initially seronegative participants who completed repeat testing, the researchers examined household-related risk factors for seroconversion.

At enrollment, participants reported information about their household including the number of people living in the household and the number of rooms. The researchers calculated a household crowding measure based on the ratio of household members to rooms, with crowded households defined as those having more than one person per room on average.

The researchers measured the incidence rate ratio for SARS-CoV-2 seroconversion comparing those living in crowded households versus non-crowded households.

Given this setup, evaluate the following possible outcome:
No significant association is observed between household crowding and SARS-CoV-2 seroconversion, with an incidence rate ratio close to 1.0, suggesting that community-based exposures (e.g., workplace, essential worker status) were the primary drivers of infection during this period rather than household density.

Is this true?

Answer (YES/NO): NO